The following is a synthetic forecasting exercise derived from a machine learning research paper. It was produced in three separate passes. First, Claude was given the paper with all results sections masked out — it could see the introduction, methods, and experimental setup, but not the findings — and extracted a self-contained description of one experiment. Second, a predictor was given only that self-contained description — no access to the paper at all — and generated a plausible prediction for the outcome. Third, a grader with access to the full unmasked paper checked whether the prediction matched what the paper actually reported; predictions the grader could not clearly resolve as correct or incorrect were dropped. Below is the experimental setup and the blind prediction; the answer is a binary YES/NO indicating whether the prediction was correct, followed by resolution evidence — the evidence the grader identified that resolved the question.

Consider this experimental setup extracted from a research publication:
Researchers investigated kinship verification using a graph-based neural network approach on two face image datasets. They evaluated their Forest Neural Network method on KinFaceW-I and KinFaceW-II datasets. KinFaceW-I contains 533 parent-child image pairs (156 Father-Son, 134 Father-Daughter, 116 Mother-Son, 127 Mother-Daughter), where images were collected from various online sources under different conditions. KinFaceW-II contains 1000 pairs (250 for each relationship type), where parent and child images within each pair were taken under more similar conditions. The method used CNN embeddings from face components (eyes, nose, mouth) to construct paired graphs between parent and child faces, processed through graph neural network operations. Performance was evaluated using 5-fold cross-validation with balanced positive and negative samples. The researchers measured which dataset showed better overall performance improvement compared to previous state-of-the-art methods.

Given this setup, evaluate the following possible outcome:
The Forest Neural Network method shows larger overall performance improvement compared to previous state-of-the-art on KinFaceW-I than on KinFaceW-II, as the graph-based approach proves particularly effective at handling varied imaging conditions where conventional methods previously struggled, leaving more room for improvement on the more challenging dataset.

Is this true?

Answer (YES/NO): NO